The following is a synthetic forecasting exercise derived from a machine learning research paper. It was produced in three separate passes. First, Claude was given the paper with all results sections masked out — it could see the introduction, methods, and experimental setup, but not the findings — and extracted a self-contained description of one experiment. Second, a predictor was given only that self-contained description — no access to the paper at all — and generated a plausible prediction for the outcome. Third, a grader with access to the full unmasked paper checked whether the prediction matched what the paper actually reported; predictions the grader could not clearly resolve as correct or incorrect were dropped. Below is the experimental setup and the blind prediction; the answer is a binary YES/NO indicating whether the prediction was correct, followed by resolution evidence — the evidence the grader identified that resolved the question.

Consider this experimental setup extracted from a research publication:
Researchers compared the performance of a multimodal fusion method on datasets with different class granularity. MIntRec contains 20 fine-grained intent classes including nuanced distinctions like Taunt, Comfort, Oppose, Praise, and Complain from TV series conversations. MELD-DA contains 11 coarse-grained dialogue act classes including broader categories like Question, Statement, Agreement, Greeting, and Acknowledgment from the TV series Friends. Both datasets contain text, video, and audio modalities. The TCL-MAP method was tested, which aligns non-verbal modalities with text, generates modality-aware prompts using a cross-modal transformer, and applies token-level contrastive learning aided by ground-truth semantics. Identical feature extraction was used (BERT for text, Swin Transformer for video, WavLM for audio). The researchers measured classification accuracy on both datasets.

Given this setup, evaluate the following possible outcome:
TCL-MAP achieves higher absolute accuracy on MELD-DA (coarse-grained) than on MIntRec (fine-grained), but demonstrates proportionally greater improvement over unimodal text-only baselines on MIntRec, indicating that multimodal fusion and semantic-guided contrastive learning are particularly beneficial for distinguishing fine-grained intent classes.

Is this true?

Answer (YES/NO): NO